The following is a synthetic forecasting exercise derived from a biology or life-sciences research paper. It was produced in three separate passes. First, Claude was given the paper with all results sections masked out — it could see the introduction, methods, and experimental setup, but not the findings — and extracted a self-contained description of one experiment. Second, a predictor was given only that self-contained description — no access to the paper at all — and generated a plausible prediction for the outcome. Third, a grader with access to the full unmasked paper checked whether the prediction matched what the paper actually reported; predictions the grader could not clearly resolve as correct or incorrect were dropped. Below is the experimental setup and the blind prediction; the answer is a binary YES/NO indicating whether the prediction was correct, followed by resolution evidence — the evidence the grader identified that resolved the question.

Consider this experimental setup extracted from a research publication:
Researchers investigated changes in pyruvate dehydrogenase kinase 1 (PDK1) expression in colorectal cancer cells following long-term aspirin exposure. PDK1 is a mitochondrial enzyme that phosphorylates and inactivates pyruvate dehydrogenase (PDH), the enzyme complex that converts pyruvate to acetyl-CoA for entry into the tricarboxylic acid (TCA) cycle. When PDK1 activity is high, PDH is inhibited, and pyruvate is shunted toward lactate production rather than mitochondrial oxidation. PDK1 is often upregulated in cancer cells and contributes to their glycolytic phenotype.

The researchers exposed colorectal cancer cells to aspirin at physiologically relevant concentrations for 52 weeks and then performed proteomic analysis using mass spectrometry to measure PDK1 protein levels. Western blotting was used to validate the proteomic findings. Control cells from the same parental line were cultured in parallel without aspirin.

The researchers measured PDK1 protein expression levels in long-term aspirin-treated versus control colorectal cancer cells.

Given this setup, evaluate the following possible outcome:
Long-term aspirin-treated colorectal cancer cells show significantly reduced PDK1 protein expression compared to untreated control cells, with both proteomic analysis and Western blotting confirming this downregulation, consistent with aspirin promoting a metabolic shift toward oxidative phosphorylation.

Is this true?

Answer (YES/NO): YES